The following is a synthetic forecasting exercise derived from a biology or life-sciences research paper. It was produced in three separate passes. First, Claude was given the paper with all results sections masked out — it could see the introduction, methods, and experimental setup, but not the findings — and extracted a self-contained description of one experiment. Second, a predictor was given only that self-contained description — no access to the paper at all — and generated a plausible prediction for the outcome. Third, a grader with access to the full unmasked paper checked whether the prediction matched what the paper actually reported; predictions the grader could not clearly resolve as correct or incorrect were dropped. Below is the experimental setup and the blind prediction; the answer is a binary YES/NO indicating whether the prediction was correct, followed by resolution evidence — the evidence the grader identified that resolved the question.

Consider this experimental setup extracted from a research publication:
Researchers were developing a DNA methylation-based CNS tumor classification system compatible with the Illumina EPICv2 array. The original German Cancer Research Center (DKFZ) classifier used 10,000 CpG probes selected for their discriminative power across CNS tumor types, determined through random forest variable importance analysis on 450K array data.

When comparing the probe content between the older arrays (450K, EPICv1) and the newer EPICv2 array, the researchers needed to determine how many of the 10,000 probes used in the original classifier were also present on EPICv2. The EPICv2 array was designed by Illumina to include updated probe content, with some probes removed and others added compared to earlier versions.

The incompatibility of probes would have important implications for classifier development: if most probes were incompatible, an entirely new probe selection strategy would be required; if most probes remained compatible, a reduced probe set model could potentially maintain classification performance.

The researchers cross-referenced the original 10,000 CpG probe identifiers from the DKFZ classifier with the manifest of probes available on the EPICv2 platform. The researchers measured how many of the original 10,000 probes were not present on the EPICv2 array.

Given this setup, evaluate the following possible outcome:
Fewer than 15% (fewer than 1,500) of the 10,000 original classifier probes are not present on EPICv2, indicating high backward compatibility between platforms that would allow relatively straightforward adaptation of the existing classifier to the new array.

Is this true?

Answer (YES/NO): YES